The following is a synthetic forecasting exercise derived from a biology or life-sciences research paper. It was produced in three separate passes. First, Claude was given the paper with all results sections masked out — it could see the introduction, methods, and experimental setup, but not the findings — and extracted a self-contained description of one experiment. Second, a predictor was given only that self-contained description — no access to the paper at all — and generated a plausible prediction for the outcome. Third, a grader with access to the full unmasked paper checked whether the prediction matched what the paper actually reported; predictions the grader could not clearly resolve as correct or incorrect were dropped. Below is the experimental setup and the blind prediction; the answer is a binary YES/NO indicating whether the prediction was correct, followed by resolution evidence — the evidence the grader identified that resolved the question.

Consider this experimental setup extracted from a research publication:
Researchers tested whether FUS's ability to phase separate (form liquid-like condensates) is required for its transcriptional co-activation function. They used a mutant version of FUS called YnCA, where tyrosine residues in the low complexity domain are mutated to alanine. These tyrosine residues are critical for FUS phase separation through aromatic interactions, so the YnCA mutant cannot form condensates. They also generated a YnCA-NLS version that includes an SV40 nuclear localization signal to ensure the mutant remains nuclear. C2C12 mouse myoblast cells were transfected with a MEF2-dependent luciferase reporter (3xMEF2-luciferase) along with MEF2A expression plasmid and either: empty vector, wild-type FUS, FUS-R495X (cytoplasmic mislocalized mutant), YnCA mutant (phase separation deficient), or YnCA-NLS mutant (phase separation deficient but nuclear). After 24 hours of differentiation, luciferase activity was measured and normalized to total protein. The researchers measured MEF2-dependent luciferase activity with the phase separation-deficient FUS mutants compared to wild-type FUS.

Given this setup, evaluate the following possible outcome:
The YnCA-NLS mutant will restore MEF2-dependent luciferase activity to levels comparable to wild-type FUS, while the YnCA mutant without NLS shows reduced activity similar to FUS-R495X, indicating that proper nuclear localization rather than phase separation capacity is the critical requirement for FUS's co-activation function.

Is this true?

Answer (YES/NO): NO